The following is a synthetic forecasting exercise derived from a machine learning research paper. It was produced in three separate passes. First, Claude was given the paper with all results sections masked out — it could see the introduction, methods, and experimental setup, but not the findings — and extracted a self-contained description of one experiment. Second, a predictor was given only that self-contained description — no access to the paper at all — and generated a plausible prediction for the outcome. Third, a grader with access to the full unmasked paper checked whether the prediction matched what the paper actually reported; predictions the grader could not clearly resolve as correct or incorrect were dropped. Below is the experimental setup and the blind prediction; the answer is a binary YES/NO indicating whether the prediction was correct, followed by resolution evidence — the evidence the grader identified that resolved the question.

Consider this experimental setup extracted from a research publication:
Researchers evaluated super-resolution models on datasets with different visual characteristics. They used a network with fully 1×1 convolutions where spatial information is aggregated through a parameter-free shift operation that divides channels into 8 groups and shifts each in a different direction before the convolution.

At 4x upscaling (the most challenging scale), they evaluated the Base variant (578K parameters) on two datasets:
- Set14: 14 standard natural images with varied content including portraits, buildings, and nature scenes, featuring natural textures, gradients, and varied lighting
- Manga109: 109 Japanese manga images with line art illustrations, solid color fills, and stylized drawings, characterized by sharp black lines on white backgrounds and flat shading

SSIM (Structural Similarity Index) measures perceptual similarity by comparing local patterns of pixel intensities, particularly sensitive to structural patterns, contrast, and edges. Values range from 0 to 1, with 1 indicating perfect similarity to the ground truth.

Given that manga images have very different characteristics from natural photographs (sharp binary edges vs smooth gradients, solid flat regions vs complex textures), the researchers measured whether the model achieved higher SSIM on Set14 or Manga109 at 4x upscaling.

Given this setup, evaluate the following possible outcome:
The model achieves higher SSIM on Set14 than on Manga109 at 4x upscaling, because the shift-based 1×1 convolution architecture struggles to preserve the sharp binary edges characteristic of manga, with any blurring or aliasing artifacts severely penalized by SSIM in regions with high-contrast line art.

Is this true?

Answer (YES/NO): NO